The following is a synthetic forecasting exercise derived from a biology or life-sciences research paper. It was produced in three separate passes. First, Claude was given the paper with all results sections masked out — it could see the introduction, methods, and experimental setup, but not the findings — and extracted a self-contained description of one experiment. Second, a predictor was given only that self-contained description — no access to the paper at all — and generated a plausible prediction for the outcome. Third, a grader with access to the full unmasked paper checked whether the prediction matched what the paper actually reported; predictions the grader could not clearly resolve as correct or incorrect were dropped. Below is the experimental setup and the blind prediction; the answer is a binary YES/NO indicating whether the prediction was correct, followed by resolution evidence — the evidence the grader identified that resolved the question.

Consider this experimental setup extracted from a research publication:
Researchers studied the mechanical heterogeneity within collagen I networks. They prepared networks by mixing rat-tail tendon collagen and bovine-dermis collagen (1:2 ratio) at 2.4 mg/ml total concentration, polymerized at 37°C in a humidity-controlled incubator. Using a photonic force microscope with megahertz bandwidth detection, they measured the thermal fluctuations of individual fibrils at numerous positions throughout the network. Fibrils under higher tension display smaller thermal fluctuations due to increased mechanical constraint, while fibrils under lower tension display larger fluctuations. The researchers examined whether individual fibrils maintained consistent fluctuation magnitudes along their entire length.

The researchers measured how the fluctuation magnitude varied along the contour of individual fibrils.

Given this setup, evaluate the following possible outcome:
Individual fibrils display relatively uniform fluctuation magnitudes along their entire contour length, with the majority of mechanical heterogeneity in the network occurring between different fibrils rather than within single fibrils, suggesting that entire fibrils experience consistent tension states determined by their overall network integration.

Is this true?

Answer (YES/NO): YES